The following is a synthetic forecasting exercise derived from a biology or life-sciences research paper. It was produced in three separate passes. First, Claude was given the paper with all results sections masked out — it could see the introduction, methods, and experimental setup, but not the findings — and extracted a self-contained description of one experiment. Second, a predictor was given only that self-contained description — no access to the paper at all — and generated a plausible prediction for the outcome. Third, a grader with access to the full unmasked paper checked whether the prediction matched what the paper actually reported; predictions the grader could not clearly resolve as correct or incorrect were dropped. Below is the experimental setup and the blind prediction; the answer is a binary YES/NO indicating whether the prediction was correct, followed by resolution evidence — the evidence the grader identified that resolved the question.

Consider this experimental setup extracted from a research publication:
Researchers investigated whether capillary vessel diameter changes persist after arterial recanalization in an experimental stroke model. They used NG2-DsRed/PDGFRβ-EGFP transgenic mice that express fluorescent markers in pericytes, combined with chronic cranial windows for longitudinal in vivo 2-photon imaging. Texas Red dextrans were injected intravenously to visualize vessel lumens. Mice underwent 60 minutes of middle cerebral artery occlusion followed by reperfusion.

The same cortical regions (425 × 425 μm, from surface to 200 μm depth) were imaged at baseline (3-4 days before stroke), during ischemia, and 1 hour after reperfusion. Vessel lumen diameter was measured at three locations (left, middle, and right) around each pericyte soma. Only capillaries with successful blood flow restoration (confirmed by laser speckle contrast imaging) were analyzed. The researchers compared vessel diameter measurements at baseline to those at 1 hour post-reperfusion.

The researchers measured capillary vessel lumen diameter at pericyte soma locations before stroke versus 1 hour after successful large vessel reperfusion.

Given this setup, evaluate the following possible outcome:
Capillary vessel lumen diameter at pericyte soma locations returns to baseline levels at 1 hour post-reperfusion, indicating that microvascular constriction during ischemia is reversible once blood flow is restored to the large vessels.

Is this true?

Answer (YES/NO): NO